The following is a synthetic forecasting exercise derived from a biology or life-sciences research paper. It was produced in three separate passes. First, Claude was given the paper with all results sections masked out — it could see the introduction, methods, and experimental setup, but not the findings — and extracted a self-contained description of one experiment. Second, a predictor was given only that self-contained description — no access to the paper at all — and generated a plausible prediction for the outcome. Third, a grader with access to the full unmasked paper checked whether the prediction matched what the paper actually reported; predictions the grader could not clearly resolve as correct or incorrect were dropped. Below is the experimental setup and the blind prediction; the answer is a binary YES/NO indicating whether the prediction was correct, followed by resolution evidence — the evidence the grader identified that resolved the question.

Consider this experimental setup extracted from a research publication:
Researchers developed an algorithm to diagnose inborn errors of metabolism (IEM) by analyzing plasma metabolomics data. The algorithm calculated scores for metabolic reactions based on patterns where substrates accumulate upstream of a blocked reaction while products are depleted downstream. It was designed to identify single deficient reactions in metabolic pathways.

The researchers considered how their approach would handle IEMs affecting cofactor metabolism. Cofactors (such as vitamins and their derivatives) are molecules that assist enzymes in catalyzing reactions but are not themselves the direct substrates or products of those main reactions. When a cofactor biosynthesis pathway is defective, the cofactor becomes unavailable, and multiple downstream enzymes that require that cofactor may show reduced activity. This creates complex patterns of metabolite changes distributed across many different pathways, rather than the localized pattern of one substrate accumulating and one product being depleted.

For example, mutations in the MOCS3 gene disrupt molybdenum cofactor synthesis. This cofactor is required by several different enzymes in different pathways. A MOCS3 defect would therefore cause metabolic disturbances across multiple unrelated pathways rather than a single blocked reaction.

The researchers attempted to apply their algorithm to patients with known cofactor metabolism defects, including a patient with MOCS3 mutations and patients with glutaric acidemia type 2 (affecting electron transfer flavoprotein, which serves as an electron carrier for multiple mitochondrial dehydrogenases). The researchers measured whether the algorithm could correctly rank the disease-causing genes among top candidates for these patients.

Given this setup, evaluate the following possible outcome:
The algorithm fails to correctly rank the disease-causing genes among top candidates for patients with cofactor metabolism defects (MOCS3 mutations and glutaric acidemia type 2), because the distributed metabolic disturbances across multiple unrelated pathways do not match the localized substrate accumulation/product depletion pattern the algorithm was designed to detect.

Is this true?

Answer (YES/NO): YES